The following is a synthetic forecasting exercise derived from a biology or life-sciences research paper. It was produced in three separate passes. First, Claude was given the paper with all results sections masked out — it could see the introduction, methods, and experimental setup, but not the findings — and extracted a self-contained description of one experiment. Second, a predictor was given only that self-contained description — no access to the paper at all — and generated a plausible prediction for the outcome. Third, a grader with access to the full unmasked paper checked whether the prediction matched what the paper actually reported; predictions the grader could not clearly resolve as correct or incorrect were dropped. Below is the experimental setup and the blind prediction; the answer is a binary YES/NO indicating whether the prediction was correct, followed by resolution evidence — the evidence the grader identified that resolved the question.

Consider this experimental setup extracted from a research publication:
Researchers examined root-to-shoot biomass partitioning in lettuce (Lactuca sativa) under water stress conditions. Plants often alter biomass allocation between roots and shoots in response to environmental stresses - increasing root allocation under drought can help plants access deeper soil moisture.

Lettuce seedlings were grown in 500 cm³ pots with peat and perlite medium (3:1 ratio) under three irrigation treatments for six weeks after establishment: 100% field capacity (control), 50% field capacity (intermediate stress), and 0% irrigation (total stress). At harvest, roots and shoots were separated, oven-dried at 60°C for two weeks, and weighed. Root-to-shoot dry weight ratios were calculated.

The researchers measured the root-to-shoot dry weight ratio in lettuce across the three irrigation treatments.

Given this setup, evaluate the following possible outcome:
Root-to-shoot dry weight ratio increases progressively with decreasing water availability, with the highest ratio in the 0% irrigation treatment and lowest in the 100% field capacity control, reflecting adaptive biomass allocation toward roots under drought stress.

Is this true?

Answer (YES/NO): NO